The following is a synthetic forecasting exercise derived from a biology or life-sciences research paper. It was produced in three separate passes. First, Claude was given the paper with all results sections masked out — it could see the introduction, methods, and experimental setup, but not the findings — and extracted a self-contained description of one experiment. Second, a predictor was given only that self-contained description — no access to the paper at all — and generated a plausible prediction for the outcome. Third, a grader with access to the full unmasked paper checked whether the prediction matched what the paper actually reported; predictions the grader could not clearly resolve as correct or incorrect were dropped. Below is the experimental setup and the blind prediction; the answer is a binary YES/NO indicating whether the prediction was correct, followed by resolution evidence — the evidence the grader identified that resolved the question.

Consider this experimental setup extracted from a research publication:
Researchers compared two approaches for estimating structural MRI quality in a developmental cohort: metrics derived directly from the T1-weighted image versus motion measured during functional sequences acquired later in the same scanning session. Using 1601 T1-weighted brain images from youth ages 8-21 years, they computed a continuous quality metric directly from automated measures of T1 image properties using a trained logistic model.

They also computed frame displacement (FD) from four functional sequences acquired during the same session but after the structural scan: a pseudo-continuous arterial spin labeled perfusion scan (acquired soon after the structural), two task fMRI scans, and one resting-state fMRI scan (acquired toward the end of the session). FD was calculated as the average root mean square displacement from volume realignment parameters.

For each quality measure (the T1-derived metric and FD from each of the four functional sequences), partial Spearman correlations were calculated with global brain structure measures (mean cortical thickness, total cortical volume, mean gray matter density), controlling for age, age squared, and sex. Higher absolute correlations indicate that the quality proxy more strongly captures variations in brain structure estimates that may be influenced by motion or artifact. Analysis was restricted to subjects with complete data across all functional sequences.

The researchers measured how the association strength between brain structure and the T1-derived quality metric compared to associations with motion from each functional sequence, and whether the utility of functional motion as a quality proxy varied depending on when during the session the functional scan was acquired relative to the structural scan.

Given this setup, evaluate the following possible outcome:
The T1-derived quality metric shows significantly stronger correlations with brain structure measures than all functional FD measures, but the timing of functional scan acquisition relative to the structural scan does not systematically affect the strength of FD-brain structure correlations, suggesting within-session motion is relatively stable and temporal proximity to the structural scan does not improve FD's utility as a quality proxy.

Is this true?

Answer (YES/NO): NO